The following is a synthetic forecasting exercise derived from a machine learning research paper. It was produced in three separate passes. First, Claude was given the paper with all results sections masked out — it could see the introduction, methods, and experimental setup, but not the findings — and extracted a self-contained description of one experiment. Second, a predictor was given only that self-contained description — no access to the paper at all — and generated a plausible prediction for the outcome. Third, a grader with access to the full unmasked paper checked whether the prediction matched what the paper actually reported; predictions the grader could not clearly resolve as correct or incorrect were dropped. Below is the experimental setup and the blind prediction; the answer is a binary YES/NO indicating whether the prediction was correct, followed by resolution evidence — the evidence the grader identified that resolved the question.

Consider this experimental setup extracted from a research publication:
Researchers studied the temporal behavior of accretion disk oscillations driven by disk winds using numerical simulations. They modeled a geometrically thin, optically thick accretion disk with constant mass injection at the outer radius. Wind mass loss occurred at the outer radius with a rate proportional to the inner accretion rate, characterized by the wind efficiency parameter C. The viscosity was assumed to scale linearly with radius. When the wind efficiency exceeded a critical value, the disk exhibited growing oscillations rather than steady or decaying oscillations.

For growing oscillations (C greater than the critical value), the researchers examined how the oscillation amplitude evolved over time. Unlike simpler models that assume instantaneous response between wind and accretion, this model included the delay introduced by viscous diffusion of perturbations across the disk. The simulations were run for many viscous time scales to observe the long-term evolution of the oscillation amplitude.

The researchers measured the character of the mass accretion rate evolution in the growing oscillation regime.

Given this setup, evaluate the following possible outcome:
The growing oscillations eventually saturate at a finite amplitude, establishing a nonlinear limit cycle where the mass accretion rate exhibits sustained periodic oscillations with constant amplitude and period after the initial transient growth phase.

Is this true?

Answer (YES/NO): YES